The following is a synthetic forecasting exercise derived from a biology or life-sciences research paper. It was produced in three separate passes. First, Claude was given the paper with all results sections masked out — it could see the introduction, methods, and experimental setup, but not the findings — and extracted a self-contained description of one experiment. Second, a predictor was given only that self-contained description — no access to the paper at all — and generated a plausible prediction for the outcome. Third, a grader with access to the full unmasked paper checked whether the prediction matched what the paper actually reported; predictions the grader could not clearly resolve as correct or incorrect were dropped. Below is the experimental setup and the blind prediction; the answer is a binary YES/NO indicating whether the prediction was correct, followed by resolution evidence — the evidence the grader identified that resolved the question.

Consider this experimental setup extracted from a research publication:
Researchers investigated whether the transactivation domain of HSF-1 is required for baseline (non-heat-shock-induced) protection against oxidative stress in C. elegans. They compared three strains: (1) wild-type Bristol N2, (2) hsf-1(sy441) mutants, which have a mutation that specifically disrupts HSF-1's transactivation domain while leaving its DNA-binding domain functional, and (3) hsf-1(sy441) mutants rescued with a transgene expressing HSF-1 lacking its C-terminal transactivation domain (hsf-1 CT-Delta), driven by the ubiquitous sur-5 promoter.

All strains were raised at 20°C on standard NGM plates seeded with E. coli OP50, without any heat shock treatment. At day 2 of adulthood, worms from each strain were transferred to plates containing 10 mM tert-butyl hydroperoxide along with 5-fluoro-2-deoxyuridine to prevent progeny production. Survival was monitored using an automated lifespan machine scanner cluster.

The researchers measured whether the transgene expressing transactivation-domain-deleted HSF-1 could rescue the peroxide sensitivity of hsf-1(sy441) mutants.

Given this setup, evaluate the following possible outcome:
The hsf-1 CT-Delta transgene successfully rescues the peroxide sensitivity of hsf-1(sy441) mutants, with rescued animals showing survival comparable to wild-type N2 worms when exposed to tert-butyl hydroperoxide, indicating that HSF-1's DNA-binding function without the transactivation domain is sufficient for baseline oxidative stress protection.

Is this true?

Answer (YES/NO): NO